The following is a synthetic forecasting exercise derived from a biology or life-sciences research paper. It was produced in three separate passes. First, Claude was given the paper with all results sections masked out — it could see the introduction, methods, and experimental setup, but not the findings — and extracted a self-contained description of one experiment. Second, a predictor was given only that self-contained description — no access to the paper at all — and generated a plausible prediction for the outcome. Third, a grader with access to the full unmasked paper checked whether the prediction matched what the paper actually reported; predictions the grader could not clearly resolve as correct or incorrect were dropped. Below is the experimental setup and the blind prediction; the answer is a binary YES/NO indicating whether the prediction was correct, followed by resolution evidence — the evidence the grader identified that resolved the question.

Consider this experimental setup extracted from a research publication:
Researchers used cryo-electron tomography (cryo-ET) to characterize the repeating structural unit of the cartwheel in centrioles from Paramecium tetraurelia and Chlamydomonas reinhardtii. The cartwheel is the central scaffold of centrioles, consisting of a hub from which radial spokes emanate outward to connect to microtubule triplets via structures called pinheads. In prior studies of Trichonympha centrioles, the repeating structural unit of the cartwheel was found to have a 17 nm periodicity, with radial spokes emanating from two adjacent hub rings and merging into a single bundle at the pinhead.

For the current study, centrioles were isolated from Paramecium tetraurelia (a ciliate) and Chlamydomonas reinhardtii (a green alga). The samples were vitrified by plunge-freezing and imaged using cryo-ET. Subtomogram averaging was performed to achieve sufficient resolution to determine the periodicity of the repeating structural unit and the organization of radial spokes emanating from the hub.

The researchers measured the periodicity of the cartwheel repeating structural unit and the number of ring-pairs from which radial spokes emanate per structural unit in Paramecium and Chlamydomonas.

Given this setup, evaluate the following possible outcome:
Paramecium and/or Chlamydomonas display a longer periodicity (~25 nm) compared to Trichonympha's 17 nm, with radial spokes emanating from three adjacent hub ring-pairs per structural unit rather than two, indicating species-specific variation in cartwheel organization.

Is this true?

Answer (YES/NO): YES